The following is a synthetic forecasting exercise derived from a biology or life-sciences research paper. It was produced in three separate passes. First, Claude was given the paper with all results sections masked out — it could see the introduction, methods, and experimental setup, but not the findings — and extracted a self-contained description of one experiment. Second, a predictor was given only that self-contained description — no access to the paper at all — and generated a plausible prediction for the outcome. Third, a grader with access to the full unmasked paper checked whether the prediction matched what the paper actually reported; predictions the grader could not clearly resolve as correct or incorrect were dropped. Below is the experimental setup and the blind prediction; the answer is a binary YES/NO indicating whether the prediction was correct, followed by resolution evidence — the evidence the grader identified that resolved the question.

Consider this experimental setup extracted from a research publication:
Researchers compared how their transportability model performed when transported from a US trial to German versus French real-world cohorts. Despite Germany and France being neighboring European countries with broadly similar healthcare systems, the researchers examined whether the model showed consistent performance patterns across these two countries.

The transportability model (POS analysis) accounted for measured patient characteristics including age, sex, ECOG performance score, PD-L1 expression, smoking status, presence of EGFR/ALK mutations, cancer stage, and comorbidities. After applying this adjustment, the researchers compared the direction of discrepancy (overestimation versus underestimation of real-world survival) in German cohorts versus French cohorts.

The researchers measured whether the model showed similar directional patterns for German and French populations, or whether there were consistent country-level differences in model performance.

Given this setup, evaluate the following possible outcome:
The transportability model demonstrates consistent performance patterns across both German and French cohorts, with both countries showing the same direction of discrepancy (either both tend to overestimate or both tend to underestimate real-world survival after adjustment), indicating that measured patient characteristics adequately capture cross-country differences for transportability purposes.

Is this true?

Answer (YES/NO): NO